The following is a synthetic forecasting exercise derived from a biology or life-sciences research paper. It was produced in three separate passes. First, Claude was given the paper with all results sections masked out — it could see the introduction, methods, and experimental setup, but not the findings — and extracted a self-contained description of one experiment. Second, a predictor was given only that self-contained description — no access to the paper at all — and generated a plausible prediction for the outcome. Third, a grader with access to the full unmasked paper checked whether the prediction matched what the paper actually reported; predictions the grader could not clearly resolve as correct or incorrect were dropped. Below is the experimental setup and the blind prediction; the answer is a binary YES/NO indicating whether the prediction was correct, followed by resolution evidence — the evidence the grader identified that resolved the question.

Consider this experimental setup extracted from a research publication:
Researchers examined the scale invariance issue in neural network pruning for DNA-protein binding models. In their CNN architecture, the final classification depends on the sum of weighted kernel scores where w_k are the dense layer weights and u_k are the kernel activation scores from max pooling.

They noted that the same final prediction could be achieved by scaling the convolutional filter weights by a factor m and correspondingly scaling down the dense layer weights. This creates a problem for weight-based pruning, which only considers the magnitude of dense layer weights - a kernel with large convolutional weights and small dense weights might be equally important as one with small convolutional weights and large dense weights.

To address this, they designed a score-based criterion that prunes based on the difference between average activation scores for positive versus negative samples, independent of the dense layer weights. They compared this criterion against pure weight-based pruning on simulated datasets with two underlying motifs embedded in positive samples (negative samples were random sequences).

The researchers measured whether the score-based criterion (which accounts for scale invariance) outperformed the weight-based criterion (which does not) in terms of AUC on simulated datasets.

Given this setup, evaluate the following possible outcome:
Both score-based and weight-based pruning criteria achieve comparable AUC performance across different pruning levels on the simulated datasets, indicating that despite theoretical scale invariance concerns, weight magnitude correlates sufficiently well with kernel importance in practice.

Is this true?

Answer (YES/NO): NO